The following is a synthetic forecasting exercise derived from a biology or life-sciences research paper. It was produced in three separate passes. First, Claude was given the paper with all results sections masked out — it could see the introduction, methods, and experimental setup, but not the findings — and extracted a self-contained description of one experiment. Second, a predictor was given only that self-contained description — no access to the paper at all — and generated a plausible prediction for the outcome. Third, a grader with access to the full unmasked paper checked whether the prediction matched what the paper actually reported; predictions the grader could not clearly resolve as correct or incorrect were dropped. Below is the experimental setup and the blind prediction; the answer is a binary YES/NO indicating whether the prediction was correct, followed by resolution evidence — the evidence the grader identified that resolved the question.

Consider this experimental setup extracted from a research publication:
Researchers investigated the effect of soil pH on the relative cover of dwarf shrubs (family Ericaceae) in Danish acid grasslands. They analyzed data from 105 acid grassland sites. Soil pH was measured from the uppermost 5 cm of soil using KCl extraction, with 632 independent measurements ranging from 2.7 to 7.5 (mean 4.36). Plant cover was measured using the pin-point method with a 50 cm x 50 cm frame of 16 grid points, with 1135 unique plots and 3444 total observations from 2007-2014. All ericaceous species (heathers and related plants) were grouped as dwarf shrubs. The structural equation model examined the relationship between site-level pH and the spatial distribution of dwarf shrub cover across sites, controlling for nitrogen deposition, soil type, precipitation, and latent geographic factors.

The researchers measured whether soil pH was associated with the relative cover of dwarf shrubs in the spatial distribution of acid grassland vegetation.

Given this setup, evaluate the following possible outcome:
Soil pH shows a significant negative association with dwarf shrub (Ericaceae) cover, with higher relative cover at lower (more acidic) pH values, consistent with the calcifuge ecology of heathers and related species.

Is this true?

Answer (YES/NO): NO